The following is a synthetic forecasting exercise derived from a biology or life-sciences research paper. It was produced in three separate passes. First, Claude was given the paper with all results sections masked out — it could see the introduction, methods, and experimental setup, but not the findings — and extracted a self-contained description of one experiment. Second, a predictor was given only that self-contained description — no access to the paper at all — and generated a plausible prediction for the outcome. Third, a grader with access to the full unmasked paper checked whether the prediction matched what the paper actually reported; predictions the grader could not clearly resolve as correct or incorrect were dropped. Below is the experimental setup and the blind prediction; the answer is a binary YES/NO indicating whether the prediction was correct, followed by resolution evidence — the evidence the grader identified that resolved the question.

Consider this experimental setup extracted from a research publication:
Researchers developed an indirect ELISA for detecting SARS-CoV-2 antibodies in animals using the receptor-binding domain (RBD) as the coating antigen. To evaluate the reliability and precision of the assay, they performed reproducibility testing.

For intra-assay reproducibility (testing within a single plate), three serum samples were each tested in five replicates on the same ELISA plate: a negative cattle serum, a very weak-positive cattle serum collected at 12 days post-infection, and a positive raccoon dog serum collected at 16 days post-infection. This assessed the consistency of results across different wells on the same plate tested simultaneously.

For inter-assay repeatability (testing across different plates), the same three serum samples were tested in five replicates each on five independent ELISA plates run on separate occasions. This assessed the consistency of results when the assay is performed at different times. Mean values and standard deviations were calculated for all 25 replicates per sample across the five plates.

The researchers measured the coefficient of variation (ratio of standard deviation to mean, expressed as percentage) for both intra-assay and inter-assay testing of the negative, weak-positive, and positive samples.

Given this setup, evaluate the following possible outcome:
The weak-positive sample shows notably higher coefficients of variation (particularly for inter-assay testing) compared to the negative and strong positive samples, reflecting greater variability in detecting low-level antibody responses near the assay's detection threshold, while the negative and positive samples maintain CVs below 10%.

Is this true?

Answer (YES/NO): NO